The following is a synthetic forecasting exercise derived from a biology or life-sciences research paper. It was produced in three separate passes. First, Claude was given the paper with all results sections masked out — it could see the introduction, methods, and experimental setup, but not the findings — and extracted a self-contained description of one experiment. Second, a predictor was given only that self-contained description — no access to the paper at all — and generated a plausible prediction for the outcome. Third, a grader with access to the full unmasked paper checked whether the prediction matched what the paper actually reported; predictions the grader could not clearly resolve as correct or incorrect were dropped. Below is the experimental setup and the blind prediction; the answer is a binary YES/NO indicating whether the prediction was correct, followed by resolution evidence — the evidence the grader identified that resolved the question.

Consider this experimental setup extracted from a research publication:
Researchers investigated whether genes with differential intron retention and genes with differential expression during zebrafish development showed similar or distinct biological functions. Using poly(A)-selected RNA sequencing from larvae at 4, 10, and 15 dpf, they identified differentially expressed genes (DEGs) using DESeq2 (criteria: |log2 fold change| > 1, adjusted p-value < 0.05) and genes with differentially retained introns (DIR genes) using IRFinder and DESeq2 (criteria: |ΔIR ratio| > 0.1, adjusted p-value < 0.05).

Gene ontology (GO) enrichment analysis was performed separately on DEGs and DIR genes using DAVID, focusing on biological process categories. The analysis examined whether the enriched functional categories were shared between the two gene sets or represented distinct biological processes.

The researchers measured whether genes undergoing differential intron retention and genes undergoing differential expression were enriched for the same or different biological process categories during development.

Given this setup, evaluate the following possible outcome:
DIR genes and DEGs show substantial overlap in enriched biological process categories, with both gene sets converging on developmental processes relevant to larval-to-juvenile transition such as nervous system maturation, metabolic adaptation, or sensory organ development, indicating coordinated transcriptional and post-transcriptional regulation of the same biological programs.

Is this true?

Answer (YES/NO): NO